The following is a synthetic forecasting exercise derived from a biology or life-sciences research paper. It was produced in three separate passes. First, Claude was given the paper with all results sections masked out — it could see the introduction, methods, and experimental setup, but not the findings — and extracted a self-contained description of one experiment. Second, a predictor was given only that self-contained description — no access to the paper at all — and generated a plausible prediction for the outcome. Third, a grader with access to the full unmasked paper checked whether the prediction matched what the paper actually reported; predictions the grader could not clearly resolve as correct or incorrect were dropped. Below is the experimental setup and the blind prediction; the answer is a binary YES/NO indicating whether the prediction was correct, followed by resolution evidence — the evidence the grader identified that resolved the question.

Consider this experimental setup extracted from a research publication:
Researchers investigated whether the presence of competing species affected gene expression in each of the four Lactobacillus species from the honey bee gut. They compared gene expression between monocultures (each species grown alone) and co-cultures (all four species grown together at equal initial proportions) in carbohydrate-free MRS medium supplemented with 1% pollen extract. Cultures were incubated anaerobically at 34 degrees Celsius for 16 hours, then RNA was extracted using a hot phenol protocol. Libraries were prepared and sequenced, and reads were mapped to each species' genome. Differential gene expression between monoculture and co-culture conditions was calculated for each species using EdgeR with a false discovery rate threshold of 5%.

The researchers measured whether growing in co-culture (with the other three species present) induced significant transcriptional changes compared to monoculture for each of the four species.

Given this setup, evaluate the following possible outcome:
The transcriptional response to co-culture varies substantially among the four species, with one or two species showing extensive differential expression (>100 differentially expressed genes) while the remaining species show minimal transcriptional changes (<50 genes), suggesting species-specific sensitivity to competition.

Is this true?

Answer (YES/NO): YES